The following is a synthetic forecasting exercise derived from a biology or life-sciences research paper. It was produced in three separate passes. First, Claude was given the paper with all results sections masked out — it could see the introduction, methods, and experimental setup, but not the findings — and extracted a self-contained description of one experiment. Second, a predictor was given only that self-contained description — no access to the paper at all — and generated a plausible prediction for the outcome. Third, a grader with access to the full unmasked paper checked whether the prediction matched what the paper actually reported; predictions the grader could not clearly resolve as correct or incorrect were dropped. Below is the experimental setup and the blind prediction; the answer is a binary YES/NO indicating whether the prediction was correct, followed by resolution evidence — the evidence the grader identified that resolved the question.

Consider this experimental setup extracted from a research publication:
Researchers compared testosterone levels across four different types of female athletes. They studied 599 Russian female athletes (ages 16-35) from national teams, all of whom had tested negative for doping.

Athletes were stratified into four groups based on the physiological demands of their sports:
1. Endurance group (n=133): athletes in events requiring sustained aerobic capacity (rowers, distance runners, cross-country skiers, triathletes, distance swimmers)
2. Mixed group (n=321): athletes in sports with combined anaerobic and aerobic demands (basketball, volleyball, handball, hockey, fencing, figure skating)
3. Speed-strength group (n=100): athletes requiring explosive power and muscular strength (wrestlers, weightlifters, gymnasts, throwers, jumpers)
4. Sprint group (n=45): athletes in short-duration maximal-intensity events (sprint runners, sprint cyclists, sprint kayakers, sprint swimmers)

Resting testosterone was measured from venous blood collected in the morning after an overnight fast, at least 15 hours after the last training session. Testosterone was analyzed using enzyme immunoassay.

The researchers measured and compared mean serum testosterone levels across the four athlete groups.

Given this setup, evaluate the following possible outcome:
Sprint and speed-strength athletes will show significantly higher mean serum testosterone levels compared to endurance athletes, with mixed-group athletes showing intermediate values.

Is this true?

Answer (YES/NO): NO